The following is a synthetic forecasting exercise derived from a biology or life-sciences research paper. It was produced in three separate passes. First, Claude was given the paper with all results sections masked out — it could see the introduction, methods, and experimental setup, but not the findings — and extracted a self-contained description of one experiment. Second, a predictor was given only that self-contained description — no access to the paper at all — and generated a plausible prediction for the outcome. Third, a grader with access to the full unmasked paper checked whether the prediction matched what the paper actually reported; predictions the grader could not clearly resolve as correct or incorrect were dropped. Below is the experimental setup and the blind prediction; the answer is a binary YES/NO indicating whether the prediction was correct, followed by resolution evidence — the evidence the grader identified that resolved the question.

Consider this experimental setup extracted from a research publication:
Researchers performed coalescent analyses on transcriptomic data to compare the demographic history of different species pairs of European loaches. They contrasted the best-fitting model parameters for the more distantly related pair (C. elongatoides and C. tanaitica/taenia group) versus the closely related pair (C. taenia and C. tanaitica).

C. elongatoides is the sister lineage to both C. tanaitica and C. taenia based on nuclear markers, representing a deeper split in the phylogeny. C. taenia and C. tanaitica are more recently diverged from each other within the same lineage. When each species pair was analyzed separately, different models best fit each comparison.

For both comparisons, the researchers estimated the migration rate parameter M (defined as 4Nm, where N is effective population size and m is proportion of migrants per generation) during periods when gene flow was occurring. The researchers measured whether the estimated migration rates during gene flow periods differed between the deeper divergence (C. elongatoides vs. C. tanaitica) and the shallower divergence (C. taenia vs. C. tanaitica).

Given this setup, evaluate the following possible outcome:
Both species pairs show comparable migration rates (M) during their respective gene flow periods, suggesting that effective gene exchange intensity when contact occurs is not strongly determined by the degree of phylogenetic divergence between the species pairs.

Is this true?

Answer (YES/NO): NO